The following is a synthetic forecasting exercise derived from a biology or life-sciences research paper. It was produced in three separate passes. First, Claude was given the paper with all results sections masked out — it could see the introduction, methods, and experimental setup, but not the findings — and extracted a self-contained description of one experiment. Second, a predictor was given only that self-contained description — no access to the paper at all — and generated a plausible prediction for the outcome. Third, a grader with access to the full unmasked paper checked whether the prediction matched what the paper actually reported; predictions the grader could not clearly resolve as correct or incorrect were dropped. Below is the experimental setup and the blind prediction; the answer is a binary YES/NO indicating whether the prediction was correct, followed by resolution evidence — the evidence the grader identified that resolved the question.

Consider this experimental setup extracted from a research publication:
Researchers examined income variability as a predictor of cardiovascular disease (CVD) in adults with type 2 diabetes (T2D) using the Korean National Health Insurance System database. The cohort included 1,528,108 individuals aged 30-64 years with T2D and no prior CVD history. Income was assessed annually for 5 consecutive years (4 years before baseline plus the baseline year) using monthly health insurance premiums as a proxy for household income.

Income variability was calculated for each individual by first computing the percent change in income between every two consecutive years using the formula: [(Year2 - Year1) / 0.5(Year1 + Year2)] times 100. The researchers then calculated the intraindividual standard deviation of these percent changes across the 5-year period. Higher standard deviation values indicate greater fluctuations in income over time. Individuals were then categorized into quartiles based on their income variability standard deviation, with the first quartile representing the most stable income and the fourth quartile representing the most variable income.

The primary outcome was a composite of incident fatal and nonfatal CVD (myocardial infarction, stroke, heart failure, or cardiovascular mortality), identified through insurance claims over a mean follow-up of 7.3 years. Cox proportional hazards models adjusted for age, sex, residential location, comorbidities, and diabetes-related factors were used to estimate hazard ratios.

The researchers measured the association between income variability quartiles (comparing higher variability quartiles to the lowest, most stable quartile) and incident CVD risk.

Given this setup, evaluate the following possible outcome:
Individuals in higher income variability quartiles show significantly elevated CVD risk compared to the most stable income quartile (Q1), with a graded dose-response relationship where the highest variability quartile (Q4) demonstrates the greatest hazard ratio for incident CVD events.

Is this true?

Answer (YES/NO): YES